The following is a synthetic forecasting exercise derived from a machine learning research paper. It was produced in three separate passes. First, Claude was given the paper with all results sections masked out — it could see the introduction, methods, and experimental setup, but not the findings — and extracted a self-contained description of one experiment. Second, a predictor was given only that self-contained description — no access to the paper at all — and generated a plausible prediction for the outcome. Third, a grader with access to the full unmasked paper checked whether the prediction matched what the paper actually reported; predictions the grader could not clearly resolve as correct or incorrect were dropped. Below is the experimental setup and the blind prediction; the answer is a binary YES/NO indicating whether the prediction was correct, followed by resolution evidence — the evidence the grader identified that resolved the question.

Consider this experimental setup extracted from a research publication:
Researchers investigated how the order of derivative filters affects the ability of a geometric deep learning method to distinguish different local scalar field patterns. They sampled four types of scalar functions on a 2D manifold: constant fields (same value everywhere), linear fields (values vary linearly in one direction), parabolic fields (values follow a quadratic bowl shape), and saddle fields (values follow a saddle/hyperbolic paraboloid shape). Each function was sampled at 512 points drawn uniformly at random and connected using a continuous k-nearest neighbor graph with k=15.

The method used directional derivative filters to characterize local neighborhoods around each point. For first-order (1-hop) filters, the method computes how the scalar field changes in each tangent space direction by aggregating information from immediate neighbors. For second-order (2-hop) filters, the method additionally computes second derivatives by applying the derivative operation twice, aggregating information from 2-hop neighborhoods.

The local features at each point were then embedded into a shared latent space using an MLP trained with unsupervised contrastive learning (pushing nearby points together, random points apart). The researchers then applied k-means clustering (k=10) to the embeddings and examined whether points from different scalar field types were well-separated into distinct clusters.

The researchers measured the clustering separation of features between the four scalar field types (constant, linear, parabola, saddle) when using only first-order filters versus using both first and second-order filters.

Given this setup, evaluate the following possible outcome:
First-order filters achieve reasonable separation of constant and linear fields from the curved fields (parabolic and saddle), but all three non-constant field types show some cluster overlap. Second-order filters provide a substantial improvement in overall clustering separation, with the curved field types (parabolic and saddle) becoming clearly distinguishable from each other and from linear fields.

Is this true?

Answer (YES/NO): NO